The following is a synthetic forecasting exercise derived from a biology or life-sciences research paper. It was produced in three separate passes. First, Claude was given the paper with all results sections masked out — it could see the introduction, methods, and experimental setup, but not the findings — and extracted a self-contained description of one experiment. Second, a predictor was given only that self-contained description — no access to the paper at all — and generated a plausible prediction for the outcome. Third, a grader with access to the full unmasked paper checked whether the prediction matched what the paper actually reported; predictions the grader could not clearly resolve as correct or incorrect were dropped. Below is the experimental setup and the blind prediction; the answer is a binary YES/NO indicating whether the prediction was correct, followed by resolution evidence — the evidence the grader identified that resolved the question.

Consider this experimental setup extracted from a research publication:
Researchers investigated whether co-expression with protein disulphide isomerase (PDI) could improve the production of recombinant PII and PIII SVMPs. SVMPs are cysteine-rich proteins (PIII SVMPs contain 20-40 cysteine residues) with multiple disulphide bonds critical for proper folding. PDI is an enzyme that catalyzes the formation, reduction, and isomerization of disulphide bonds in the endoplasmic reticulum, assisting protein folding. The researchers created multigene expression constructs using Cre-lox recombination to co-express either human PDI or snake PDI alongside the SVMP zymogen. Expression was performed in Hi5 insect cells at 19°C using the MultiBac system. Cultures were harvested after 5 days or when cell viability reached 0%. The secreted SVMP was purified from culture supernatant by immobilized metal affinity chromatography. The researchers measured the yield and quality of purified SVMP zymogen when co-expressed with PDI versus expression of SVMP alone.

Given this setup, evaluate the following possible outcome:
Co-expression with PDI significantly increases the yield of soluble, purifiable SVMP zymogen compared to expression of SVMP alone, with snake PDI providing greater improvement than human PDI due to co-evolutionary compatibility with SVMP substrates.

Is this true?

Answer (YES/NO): NO